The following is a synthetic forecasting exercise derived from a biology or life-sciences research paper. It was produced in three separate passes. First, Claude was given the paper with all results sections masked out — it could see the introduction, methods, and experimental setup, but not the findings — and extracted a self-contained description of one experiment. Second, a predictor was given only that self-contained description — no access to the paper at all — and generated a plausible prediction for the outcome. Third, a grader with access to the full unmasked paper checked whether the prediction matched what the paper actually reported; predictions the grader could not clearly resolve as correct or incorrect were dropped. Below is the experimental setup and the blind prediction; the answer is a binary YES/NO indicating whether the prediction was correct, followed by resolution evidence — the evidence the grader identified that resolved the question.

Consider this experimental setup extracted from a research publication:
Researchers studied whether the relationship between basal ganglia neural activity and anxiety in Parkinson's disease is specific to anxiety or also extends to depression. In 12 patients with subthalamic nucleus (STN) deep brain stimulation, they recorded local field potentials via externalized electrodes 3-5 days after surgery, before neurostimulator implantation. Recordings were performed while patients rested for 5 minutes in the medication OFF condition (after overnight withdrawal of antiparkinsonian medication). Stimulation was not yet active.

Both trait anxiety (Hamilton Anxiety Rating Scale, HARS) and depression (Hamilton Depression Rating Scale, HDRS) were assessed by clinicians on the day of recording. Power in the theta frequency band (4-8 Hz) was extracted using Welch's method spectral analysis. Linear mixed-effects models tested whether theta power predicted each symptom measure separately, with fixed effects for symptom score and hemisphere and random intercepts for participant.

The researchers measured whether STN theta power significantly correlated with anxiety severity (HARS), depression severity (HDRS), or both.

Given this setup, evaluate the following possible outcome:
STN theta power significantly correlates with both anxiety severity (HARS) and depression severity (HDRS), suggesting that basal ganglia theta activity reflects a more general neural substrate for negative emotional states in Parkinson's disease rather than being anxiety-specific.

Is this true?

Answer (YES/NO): YES